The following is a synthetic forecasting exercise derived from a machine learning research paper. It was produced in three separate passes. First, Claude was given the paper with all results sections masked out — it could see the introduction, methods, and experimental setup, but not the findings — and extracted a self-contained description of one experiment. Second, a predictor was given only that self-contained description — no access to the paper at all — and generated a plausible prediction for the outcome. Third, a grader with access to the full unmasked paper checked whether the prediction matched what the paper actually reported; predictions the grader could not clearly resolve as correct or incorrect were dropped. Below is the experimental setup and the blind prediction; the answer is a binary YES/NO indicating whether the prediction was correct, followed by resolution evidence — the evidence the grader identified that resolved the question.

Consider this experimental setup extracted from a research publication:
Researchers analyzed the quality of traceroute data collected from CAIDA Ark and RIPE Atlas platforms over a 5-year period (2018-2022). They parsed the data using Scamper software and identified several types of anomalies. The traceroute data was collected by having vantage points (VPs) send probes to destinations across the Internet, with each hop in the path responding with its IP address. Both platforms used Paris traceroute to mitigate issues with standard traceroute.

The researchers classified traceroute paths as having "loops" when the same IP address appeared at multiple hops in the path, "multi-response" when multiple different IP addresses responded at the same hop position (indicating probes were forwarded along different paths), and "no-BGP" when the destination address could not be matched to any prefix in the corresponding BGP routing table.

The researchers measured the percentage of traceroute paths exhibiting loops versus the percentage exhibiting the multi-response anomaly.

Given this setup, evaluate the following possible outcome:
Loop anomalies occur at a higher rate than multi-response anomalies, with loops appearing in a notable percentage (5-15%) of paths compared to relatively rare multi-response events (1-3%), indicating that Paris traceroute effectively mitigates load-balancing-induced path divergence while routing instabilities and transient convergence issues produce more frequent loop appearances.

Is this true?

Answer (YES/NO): NO